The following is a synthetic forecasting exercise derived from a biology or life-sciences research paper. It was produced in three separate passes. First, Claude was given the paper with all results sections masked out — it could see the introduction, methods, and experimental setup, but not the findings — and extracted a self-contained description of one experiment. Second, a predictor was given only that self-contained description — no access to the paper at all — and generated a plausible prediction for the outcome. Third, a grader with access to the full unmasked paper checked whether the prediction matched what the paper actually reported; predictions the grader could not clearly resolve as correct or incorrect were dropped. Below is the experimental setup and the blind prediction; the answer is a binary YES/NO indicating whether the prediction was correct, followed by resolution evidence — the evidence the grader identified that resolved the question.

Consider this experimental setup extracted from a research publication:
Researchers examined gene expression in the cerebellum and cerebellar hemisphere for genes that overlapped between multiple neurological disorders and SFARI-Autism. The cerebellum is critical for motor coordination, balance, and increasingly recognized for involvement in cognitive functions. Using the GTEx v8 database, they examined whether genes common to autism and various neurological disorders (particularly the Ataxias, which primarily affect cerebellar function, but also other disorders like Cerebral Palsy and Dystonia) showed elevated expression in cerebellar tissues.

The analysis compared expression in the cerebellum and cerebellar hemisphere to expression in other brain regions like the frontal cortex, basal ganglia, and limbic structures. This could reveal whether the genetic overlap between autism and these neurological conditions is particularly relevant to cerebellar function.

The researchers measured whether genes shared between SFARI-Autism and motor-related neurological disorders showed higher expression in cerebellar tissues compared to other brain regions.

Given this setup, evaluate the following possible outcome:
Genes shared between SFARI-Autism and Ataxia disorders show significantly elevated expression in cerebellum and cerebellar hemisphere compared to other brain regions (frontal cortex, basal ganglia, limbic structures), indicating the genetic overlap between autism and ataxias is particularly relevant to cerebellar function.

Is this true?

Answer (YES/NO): YES